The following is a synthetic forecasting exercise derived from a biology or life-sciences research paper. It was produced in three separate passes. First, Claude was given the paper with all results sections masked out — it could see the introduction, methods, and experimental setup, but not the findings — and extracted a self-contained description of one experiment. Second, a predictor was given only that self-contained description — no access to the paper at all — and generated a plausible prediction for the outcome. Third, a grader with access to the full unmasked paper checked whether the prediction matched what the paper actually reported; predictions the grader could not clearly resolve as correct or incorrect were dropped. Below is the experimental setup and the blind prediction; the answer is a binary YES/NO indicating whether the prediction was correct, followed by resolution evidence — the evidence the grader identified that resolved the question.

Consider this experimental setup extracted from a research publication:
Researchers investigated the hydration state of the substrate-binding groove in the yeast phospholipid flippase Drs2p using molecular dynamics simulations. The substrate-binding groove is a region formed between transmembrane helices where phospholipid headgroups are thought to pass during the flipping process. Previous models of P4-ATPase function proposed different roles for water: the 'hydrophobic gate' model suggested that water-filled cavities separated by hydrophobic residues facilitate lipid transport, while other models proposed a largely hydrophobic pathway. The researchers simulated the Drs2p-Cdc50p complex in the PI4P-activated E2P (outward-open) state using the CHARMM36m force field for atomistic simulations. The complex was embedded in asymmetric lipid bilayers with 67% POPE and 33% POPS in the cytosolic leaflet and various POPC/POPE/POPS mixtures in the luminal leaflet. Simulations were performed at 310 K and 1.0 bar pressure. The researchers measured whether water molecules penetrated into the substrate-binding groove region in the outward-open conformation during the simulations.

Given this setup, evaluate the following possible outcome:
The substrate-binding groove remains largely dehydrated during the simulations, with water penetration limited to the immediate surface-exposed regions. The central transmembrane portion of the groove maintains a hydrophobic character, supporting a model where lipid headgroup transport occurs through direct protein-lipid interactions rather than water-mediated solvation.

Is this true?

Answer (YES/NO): NO